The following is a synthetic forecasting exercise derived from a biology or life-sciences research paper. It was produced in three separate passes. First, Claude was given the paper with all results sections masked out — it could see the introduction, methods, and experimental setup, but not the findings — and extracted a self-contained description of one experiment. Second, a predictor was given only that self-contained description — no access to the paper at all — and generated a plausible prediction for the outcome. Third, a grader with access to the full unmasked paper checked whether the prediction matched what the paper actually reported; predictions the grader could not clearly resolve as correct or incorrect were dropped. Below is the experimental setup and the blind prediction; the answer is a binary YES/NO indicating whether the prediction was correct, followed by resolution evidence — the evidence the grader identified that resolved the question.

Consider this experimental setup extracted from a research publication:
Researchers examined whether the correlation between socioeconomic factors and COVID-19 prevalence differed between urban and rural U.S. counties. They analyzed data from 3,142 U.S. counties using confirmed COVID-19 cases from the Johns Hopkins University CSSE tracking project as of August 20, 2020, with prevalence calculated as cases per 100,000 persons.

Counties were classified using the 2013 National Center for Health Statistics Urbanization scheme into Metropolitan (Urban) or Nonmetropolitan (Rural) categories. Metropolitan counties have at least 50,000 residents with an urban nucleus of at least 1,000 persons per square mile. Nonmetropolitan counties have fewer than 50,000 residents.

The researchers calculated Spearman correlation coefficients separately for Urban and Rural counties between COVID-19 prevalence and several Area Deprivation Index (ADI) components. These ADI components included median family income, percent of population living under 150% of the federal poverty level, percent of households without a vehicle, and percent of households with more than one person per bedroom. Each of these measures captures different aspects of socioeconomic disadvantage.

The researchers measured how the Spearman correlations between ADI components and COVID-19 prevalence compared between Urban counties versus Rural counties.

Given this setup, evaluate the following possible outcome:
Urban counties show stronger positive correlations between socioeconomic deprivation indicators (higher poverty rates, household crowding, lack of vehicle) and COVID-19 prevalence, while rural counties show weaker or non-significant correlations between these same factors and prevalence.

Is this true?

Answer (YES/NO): NO